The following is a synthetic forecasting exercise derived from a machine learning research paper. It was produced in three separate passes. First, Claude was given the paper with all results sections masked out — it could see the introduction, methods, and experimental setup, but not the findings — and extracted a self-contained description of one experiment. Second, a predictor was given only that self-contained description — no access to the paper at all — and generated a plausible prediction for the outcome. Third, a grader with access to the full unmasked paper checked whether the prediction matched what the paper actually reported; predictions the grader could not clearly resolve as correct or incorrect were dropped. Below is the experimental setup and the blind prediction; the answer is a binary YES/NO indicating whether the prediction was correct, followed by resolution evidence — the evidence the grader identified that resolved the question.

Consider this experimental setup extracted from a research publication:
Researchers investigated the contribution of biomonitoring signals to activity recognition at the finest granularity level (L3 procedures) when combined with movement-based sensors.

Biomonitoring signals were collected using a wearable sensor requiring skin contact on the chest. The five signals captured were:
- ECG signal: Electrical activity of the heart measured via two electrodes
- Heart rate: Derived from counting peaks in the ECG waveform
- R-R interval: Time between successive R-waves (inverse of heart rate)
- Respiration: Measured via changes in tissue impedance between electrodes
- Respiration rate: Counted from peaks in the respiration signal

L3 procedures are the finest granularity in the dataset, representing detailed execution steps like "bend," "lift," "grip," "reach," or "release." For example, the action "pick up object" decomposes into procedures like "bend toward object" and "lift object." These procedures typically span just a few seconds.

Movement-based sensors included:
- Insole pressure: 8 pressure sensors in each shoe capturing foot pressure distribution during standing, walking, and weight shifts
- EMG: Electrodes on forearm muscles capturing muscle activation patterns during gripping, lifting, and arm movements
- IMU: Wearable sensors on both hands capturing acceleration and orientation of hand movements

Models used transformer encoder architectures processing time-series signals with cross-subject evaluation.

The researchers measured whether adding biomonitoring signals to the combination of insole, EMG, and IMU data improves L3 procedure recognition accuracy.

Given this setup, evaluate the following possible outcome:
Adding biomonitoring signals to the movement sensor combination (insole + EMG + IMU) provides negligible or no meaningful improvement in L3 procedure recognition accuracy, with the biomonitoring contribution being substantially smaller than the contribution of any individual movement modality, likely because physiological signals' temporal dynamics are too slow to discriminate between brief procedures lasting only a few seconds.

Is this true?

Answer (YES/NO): YES